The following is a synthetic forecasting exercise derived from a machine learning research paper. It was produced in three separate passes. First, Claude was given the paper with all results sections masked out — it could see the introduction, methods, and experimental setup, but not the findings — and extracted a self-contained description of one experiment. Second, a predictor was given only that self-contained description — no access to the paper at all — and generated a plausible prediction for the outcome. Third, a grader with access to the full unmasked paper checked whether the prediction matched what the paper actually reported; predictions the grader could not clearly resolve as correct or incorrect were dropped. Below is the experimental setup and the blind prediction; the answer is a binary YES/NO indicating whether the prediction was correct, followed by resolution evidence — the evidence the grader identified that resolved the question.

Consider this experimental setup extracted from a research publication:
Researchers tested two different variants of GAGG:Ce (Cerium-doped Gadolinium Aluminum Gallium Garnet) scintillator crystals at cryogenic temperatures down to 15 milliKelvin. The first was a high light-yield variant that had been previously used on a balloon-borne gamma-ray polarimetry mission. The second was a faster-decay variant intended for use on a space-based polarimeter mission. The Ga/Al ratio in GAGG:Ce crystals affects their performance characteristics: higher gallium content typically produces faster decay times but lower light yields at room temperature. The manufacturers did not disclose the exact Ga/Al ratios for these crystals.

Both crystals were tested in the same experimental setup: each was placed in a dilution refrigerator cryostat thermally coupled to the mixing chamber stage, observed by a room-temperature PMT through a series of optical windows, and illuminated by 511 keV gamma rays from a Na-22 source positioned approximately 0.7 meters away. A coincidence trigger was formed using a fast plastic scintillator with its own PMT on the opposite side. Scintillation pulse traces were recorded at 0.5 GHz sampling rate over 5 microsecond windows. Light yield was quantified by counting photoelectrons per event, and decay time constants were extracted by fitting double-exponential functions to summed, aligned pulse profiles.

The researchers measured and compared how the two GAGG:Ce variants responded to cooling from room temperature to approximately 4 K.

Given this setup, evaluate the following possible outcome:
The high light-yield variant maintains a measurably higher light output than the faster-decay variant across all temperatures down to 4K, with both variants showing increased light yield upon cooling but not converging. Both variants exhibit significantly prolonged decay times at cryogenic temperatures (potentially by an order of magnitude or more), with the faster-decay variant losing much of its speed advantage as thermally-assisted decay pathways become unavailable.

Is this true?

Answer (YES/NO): NO